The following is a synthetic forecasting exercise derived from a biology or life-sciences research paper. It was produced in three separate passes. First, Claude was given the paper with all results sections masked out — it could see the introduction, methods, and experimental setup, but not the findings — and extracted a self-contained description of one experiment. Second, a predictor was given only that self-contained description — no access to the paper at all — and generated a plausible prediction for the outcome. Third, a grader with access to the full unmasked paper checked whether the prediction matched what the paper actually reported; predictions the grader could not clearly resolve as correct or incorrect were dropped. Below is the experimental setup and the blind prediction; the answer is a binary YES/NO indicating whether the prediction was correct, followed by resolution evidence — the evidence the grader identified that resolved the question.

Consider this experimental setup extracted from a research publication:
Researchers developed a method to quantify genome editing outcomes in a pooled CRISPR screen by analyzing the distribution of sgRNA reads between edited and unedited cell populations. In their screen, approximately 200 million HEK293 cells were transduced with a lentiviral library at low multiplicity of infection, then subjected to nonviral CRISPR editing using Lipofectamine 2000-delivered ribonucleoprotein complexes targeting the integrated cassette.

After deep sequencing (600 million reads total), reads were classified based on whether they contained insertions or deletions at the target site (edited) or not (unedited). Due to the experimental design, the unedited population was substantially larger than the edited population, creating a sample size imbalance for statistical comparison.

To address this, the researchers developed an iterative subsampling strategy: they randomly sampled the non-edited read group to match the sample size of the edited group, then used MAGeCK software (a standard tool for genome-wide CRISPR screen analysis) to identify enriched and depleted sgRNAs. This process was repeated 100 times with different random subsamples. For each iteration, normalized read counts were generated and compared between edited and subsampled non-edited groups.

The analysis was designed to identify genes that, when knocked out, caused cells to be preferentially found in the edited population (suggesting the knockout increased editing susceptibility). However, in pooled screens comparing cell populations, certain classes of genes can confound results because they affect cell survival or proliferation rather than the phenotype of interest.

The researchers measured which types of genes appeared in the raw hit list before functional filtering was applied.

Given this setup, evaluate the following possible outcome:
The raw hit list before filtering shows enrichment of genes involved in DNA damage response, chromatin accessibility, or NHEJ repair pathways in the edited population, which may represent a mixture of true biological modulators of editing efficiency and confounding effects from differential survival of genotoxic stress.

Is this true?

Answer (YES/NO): NO